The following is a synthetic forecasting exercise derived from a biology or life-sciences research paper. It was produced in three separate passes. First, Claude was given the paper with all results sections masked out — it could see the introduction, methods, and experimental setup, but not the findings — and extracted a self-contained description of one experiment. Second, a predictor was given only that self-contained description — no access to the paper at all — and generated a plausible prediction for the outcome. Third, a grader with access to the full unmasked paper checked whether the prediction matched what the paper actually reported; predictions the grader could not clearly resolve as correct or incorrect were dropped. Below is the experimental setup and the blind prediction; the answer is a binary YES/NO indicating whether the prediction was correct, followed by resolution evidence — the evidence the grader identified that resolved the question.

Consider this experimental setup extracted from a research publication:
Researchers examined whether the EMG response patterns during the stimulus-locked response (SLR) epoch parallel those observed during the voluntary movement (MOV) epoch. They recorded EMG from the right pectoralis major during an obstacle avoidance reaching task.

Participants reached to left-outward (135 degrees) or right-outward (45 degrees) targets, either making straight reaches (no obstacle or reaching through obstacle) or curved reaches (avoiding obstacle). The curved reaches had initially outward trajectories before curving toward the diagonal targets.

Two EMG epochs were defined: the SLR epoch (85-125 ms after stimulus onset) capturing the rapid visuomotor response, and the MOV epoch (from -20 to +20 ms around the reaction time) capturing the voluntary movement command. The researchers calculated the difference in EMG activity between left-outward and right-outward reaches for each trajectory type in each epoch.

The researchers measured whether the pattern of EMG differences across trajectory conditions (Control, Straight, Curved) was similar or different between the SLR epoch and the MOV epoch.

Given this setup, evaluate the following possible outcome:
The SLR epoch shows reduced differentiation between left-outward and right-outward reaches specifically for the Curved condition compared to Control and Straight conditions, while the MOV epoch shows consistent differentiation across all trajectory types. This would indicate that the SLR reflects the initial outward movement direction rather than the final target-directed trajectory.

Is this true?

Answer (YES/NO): NO